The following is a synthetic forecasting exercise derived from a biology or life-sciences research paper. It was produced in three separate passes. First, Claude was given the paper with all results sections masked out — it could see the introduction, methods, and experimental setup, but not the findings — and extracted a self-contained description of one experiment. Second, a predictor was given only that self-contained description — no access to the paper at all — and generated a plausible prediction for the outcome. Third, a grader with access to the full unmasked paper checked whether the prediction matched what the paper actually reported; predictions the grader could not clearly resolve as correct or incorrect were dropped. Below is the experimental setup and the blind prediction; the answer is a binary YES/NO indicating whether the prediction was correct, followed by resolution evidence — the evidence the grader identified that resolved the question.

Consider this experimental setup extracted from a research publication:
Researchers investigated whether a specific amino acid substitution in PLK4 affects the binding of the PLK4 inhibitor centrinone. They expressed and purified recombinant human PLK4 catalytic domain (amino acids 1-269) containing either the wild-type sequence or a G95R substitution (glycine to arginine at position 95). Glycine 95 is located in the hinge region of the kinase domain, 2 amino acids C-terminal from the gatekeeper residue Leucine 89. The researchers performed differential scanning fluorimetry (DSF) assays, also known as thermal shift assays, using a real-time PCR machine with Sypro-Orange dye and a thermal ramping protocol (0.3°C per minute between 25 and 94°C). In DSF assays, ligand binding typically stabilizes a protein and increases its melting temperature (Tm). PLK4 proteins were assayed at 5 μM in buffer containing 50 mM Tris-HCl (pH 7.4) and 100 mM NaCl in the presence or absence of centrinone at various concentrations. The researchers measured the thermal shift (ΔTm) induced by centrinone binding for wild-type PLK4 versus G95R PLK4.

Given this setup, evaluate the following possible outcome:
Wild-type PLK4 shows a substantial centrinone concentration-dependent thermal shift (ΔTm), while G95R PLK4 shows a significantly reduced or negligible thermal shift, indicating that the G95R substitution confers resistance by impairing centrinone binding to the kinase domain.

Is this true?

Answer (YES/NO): YES